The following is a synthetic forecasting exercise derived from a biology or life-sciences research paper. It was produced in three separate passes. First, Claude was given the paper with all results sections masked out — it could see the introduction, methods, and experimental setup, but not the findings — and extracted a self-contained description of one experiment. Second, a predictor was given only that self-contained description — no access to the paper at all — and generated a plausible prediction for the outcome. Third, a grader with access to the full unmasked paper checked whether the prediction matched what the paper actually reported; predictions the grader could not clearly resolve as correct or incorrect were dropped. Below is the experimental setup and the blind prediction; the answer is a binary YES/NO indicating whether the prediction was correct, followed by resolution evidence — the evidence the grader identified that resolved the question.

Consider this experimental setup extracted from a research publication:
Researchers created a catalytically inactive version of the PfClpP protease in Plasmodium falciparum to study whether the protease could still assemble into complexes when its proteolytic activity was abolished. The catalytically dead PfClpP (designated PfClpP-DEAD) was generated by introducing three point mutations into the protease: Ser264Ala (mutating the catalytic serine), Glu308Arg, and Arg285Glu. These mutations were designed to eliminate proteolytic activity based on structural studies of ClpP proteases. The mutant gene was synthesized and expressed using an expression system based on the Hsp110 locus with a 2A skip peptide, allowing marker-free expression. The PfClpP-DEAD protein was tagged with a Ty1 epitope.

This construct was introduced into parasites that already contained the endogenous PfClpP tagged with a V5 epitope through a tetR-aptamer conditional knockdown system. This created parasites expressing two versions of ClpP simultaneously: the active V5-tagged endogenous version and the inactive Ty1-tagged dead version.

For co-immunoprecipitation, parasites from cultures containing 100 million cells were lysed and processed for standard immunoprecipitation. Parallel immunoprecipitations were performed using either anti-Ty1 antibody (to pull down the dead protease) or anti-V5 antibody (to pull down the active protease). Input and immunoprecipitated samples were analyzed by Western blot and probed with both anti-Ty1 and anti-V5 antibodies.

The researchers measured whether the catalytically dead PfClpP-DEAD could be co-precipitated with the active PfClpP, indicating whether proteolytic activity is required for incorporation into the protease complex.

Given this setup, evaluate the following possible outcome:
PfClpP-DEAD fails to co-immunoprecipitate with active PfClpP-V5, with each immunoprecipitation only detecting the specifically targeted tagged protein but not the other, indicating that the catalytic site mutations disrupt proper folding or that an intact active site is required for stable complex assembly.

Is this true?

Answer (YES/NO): NO